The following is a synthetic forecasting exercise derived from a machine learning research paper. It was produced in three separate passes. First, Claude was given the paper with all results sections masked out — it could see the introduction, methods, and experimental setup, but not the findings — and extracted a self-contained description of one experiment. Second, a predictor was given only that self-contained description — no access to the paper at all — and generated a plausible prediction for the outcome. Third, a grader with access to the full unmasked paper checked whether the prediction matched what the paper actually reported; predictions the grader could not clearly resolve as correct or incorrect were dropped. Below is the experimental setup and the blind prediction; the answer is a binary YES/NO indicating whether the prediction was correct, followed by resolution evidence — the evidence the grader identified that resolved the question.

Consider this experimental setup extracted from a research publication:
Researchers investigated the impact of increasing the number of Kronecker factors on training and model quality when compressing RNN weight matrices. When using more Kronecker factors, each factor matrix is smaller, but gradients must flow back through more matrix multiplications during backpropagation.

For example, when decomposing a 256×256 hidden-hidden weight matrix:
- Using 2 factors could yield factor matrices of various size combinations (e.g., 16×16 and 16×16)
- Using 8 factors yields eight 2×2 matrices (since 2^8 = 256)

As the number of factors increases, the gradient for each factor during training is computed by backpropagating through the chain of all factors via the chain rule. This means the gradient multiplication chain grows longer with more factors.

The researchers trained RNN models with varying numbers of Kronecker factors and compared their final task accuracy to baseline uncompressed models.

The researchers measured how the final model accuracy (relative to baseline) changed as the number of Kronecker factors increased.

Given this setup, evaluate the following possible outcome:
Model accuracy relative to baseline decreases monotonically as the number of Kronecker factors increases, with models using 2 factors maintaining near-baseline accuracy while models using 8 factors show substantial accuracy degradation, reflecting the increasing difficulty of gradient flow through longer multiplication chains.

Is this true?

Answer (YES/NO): YES